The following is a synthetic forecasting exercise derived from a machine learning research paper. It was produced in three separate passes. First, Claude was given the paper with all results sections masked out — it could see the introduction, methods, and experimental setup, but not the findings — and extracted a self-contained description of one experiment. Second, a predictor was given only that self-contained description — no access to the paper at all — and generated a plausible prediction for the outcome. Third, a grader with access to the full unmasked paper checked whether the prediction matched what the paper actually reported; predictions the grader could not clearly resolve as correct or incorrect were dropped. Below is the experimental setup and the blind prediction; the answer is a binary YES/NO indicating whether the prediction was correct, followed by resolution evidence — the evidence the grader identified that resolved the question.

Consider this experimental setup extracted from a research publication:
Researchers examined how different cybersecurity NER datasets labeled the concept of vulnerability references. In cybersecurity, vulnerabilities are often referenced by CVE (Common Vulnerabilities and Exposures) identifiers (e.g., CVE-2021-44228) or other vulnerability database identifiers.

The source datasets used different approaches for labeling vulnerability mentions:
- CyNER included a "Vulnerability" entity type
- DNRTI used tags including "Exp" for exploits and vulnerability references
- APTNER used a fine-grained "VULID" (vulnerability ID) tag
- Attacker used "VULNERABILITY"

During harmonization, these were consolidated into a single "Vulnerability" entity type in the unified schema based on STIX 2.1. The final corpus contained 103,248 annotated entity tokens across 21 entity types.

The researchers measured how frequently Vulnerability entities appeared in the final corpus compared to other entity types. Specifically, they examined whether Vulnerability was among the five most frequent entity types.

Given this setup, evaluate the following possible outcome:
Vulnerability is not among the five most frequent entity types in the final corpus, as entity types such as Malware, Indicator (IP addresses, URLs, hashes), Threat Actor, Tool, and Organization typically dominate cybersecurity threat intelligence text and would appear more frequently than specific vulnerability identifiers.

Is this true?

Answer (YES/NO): YES